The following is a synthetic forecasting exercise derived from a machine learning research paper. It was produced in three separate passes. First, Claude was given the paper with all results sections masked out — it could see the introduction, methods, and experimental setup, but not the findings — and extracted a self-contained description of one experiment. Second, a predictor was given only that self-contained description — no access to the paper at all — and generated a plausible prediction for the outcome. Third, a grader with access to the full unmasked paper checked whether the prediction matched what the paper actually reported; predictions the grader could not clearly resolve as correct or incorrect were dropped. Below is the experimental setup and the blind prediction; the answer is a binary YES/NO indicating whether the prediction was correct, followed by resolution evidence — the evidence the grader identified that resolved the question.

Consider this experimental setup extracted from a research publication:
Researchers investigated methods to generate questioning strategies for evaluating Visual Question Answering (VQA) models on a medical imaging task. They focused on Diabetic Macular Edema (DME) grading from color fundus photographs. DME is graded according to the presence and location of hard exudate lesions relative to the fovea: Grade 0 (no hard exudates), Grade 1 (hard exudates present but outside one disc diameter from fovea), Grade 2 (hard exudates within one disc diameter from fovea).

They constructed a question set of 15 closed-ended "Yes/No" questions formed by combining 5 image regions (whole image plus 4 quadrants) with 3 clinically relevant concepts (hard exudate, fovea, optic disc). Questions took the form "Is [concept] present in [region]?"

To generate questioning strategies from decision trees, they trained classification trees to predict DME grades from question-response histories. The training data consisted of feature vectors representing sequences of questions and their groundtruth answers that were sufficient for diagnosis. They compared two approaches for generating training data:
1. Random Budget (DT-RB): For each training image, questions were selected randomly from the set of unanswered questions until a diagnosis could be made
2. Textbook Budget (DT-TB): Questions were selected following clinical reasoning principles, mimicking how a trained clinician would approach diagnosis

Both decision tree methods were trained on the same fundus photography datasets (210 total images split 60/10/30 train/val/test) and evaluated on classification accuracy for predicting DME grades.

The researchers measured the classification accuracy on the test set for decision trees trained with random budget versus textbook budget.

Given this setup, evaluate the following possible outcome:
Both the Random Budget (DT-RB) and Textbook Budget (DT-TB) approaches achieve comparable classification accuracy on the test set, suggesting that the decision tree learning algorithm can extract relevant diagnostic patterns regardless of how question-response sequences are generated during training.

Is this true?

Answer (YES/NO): YES